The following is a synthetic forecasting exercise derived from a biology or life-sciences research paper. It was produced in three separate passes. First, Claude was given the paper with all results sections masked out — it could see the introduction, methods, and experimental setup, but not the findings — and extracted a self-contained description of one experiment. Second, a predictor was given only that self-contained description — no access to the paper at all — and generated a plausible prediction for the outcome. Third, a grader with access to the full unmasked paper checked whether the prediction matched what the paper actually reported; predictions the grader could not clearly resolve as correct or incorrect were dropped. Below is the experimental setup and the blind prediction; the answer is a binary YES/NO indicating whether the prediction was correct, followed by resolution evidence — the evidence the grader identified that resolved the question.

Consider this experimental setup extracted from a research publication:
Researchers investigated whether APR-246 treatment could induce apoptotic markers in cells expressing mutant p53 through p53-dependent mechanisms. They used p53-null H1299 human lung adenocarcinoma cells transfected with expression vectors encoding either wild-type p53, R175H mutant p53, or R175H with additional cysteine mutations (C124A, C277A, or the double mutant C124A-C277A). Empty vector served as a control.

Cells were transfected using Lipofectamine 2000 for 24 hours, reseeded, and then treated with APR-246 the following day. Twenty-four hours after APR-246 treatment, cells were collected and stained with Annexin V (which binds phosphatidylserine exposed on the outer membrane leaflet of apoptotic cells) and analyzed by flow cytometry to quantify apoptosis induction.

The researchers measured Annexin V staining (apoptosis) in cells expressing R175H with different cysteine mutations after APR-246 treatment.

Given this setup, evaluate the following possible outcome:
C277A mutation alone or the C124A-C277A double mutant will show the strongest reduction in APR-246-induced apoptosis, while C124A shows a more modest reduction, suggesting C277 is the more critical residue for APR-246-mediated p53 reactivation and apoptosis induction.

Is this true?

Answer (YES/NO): YES